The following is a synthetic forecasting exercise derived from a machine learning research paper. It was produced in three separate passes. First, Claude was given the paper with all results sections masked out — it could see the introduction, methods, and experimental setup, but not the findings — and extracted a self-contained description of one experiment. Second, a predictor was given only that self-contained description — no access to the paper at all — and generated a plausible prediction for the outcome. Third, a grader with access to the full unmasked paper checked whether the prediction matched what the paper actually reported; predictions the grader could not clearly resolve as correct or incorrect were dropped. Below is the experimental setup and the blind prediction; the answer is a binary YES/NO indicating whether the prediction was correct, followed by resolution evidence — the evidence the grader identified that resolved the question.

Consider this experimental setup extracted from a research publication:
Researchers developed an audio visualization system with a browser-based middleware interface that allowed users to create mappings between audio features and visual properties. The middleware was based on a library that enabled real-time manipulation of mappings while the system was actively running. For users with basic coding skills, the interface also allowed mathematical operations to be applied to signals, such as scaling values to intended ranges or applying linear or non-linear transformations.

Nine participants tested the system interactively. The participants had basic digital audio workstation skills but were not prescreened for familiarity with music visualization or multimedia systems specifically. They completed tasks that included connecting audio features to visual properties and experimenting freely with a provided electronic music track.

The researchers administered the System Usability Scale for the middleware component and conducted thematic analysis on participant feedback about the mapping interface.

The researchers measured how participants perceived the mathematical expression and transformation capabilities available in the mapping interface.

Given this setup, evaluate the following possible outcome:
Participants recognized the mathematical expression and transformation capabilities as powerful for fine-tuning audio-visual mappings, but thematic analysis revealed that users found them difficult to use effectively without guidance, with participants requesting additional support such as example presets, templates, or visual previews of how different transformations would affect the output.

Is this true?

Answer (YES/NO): NO